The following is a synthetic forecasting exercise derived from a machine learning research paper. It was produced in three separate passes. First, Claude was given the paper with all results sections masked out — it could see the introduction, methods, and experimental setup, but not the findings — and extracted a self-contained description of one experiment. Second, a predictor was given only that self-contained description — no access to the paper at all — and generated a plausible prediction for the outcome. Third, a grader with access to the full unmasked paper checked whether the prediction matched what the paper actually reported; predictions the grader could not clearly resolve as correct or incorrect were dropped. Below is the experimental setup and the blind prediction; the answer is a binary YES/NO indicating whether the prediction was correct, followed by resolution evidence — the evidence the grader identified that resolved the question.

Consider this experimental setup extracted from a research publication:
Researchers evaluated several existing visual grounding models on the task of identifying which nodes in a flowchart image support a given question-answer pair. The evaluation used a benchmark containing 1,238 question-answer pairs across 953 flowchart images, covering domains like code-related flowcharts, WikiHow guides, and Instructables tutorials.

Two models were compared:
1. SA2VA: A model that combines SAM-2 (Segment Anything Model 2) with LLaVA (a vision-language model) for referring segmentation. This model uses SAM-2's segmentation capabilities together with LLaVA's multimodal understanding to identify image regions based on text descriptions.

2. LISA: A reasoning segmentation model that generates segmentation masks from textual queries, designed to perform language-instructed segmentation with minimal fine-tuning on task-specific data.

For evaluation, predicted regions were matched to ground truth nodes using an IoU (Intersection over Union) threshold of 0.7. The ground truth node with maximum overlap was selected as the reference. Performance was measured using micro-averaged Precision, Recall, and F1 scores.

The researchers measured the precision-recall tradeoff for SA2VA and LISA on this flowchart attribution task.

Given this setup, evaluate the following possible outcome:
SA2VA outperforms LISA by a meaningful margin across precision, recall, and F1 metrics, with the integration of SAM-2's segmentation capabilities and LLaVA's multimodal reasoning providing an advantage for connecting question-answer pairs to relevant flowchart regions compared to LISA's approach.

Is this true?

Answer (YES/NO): NO